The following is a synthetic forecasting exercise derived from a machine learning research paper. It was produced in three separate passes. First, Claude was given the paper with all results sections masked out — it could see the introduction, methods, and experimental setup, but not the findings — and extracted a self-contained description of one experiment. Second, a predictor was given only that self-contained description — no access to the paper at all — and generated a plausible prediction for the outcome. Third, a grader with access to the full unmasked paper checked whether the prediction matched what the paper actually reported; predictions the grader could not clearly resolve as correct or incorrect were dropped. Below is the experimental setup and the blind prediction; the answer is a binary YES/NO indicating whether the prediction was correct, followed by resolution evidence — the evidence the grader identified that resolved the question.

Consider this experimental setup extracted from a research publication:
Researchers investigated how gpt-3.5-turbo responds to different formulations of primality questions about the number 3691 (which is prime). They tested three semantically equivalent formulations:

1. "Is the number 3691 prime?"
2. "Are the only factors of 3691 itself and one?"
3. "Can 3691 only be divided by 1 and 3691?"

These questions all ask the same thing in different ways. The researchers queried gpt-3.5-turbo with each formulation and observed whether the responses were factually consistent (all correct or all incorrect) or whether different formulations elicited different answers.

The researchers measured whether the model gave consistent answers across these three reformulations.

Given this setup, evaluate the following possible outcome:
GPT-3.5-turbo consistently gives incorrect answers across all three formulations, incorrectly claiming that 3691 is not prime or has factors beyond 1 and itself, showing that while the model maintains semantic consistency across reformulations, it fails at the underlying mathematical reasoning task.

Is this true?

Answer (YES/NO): NO